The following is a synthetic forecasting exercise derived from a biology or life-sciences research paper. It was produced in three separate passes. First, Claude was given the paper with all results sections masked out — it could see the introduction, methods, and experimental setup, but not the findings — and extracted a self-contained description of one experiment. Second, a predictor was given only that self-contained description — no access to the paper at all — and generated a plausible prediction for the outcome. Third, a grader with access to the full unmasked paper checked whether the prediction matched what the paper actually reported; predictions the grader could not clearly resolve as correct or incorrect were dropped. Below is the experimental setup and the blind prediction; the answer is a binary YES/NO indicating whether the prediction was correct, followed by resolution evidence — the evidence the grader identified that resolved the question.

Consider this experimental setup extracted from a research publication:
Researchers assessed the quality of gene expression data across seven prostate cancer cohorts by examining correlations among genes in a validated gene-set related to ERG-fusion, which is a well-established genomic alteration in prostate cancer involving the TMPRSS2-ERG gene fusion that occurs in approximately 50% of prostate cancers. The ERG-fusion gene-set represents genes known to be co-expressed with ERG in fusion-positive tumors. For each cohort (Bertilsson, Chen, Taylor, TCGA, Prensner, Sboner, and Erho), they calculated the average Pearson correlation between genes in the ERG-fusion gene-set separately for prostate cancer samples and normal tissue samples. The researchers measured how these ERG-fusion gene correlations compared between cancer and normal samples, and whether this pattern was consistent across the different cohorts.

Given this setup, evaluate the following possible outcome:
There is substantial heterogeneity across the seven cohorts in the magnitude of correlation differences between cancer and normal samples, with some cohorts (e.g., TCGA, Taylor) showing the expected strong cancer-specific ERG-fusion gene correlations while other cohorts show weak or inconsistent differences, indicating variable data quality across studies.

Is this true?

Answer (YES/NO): NO